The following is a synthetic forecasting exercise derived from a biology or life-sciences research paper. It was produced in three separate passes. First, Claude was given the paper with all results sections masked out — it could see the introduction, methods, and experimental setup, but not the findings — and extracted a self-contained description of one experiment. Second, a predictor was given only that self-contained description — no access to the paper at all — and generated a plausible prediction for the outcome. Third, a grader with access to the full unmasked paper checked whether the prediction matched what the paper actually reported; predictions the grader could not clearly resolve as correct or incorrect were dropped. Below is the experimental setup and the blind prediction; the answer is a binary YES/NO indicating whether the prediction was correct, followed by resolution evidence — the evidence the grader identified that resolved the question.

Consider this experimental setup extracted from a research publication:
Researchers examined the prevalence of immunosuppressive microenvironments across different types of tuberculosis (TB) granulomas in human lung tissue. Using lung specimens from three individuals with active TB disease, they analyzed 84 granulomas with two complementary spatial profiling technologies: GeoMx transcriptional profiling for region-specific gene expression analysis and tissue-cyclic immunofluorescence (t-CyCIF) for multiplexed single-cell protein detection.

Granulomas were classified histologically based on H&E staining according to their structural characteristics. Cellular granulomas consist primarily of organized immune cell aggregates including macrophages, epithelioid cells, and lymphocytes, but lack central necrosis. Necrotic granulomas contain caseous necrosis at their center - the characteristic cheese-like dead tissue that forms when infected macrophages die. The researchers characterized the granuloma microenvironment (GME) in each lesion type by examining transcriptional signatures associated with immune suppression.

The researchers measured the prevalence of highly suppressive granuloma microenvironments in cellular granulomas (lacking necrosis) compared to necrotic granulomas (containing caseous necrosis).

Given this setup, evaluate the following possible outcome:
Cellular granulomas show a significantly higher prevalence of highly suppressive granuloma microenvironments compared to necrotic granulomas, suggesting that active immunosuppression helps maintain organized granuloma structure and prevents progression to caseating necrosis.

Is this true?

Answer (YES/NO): YES